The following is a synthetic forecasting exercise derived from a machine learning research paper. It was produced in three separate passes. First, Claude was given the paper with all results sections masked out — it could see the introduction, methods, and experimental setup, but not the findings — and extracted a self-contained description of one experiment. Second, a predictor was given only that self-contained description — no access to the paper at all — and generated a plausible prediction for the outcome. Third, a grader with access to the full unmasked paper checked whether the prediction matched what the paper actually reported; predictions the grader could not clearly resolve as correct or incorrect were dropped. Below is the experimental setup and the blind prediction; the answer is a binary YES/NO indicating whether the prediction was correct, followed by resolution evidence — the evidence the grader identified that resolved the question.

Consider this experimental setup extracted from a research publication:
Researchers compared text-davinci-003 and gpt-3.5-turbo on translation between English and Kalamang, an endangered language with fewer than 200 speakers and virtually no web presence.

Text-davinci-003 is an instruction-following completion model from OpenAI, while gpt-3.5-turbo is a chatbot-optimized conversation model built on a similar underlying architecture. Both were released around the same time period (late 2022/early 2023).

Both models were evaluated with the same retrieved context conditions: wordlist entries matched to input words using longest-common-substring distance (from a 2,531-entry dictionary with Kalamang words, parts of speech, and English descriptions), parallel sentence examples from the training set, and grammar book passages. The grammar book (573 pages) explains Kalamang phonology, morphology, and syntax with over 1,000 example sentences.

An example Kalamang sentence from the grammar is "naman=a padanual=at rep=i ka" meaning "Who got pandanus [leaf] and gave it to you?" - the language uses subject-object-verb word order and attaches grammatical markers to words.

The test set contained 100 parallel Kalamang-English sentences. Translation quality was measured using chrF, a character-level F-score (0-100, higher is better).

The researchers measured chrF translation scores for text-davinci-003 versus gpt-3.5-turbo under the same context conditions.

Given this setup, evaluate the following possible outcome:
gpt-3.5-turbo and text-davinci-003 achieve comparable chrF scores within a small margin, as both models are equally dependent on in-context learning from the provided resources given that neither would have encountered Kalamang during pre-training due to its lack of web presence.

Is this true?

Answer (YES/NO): NO